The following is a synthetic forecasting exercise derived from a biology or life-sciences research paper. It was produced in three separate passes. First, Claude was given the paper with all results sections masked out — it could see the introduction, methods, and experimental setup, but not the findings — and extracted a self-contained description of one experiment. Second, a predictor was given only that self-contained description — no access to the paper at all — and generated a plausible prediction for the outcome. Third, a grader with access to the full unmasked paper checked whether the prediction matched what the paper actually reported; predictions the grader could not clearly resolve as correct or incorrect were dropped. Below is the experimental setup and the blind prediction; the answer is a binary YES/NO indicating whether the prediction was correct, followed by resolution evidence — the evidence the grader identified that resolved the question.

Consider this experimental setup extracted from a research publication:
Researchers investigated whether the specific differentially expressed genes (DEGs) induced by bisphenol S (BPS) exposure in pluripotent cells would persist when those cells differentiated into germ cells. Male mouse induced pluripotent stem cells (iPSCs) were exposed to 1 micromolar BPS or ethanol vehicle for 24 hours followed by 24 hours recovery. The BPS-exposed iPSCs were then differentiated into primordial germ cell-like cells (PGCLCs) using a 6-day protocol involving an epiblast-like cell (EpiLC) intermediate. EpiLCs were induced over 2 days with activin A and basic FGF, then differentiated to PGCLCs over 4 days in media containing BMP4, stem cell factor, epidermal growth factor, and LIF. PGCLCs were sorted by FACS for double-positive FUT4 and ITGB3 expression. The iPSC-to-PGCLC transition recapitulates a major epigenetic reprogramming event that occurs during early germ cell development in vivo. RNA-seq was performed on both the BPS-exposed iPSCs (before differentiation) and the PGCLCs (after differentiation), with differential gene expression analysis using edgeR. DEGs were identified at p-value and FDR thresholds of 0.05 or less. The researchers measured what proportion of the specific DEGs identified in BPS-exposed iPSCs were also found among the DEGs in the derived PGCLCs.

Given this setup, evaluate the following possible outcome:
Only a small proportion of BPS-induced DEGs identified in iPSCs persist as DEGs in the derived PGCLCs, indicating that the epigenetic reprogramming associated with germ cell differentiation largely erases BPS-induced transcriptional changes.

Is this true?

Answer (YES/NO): YES